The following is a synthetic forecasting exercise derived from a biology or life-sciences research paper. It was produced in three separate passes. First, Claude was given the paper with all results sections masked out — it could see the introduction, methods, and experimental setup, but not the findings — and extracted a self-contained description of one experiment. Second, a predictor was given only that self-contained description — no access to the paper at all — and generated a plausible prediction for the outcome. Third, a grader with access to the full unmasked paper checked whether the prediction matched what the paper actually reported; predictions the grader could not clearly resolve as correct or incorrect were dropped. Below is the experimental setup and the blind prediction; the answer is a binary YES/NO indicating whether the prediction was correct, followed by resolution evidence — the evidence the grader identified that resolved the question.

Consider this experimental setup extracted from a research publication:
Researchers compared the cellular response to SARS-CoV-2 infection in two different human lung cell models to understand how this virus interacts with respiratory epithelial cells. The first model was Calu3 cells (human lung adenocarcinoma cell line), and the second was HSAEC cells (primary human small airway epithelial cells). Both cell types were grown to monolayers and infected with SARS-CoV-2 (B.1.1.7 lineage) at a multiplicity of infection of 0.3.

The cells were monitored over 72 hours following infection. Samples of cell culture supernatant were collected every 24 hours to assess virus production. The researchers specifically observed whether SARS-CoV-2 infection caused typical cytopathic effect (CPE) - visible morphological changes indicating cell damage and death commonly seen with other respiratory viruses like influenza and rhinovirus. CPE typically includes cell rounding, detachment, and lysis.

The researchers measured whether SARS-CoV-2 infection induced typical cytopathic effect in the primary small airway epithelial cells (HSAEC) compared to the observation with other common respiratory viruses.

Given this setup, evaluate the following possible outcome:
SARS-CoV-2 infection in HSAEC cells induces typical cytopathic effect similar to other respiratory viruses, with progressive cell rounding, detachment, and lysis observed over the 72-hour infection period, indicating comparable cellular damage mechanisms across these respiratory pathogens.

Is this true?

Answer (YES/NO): NO